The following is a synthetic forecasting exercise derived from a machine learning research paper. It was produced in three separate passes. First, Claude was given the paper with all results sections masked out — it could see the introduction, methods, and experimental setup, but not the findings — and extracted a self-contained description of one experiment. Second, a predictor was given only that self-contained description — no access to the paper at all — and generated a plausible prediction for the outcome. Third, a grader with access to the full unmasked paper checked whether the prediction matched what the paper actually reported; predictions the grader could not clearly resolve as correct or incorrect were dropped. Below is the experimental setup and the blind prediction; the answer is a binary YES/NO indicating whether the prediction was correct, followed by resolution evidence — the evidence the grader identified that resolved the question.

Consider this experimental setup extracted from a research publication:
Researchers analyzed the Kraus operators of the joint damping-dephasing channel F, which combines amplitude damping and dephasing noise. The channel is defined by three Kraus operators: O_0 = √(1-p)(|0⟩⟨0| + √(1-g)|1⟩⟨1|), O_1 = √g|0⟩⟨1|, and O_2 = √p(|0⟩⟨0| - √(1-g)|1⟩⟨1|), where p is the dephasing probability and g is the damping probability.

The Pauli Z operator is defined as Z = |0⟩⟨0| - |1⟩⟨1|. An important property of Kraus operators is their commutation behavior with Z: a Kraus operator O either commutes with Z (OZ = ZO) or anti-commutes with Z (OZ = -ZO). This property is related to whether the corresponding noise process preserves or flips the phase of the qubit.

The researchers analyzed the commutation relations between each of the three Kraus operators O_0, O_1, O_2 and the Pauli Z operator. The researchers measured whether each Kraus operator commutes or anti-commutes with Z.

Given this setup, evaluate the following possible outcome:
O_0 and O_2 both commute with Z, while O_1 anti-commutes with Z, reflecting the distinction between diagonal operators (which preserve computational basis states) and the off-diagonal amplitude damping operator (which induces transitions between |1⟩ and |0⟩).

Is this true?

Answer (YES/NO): YES